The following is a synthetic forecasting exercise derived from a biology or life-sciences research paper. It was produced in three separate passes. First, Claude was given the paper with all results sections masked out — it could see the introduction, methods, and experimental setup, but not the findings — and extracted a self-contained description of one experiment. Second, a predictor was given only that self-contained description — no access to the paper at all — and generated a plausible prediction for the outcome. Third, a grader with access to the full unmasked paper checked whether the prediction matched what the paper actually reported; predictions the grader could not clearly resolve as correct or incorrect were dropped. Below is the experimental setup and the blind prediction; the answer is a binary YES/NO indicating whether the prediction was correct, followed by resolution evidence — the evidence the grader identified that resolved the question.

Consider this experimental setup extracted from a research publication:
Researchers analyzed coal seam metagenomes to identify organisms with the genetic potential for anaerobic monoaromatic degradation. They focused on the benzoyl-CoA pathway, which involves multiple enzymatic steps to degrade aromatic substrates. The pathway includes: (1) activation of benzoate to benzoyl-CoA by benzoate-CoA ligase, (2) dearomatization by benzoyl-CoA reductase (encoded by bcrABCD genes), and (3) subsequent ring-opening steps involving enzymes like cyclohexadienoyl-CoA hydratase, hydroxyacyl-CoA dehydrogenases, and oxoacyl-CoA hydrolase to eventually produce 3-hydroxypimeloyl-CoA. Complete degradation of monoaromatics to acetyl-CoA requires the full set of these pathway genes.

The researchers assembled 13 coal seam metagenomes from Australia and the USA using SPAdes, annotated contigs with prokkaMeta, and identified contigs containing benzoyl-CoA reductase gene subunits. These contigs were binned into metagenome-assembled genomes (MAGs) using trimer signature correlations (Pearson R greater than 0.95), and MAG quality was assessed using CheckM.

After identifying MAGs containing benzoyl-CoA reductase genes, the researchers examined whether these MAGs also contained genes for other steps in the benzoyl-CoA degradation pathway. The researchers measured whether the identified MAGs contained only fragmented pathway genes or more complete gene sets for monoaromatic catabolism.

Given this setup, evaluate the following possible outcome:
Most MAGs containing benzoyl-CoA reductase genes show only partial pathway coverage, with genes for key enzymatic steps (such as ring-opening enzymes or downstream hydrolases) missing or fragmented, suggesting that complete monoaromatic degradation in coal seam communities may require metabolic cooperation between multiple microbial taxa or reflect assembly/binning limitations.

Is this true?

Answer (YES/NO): NO